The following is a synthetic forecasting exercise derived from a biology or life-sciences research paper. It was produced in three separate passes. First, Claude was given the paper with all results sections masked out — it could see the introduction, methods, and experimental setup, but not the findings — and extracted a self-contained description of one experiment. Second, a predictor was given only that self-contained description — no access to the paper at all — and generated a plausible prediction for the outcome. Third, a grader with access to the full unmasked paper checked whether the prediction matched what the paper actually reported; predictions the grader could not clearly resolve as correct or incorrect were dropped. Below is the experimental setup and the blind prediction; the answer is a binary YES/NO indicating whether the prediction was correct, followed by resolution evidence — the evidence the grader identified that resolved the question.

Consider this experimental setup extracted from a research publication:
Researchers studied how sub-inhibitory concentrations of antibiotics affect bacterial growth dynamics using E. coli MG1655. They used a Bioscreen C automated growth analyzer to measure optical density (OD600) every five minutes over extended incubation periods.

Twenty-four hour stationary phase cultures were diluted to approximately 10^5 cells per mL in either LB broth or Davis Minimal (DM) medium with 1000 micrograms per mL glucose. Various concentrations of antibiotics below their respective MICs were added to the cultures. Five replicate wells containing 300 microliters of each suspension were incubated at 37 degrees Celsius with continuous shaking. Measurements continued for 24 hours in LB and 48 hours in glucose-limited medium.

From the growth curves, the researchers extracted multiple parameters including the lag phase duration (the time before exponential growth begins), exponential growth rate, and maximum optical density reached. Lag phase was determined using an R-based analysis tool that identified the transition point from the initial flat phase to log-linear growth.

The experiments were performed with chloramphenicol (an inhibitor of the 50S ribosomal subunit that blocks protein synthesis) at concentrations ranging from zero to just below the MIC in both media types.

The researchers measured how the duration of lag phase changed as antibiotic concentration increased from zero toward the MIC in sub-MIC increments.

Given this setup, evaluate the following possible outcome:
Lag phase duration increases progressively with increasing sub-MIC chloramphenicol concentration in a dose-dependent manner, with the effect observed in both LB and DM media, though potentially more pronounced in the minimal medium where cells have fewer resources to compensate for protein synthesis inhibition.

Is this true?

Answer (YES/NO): YES